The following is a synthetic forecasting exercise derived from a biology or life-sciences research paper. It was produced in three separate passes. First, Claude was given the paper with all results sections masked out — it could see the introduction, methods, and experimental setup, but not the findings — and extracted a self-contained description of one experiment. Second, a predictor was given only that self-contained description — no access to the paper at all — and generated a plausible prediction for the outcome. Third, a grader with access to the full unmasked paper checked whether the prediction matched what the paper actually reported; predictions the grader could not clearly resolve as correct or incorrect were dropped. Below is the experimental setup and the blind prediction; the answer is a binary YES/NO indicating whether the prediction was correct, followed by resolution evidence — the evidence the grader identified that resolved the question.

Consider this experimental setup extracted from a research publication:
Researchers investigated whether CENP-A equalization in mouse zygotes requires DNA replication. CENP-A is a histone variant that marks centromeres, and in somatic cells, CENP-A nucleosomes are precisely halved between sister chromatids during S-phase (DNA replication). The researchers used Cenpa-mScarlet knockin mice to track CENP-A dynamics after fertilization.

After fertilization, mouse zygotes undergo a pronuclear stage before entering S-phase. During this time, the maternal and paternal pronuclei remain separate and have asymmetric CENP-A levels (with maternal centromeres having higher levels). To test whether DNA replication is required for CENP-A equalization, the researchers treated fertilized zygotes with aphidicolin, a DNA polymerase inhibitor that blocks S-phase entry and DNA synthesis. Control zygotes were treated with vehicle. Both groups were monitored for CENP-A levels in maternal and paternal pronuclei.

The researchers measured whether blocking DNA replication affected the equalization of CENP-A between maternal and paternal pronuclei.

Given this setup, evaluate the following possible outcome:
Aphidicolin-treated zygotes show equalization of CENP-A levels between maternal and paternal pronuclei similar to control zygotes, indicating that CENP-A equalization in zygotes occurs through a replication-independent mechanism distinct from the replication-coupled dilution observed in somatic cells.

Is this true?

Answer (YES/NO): YES